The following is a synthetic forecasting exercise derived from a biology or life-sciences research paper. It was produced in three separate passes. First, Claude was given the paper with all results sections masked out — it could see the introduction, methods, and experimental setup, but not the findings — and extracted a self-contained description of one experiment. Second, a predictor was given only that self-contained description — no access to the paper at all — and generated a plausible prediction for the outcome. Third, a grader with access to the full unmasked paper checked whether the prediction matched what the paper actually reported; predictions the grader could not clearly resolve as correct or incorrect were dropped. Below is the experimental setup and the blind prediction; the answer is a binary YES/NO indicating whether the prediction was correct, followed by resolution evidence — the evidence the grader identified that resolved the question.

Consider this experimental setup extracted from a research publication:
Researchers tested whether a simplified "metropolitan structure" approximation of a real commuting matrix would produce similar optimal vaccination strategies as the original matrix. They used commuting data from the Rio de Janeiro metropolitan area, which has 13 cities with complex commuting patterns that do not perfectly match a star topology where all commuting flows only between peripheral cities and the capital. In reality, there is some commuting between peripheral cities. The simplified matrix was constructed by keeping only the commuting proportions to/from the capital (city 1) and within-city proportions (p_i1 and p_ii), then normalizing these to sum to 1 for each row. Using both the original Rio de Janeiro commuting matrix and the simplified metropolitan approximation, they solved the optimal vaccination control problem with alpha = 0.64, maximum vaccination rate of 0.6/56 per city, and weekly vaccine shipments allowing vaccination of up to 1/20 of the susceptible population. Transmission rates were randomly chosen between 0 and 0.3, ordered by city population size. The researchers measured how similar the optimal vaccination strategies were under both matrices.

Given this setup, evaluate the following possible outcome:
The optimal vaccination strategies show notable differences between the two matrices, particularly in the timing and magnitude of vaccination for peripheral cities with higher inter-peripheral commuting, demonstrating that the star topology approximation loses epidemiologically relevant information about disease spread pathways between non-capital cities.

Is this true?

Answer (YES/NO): NO